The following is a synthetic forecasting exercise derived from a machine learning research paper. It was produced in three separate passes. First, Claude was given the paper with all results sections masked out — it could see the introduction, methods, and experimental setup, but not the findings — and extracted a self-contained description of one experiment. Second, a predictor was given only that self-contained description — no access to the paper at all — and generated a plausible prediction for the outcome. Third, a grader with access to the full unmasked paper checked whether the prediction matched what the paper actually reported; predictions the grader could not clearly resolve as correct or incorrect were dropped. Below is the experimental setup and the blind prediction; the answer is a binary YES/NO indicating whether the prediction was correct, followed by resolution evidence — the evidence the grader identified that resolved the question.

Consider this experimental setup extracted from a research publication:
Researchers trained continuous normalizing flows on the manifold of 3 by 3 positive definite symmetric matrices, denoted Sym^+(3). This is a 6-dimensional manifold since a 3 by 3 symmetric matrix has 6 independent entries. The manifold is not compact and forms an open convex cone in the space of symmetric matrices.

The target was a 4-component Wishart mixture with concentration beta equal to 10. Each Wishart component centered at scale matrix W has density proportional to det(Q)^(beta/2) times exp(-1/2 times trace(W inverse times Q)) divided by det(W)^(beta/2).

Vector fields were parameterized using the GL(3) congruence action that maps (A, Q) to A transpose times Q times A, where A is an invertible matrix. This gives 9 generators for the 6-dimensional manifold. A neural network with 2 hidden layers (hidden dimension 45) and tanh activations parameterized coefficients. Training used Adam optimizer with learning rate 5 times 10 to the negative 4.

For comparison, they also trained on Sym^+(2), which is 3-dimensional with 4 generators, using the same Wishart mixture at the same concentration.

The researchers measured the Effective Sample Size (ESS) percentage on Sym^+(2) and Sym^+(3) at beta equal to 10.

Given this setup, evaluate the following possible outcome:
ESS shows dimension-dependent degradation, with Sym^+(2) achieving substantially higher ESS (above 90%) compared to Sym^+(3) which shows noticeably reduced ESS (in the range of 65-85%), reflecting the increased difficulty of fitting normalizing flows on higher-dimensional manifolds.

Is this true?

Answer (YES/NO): NO